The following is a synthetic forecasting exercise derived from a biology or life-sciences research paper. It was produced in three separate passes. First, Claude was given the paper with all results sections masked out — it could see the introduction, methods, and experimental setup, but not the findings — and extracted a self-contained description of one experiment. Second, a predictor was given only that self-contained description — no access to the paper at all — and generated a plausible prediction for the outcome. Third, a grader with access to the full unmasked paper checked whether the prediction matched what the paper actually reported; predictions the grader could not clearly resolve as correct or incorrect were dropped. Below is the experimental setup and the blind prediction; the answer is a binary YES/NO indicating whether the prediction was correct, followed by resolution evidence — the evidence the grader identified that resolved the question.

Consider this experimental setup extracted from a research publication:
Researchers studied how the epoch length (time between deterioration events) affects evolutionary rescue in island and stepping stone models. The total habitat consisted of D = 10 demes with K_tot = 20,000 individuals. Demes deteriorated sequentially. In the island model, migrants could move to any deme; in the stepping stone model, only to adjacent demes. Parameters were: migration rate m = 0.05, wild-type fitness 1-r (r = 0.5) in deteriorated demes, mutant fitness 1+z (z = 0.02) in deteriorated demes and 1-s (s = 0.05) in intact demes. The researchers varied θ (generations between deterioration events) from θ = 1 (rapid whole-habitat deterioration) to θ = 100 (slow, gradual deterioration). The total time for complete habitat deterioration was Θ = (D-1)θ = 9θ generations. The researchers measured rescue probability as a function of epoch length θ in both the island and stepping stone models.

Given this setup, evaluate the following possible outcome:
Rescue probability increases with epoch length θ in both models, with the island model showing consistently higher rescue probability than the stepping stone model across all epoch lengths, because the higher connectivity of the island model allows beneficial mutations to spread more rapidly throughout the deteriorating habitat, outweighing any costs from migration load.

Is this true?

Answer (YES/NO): YES